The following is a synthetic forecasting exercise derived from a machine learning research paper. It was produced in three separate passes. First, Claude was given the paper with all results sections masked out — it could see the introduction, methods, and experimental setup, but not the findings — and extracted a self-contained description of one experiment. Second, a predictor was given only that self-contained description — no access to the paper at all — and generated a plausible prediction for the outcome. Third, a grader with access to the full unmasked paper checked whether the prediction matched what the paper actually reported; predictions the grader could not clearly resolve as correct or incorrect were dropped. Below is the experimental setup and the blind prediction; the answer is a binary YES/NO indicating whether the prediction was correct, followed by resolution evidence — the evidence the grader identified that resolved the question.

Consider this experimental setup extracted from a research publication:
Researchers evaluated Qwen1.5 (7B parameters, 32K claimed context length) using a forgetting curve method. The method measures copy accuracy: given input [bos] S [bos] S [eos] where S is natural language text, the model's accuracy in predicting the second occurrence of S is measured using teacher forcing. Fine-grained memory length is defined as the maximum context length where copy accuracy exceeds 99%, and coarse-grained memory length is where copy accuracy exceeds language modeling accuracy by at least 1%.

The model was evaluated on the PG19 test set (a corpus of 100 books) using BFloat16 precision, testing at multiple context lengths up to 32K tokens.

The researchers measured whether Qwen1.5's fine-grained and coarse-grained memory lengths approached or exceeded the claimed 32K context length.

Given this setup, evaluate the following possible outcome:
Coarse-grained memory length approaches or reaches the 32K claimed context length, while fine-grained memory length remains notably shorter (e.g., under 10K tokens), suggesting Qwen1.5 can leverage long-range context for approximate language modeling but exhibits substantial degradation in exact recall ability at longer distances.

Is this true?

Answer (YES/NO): NO